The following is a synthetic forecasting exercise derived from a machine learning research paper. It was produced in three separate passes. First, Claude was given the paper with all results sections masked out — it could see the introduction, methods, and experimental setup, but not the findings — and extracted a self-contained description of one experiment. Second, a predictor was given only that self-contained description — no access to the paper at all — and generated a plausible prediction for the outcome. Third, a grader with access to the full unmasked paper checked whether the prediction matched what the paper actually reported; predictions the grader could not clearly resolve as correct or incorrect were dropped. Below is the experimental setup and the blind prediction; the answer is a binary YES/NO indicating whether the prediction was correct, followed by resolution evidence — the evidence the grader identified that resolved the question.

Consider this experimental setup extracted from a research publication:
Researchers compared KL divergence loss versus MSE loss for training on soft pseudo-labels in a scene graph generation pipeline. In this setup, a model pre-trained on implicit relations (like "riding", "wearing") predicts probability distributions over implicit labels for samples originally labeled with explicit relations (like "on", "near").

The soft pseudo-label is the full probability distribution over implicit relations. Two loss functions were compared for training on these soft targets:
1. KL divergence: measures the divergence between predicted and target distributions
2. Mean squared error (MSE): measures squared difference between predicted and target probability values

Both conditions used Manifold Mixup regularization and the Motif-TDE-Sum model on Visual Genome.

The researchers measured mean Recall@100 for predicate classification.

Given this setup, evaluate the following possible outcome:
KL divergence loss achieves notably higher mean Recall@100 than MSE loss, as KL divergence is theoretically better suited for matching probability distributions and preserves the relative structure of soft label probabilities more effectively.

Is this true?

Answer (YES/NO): YES